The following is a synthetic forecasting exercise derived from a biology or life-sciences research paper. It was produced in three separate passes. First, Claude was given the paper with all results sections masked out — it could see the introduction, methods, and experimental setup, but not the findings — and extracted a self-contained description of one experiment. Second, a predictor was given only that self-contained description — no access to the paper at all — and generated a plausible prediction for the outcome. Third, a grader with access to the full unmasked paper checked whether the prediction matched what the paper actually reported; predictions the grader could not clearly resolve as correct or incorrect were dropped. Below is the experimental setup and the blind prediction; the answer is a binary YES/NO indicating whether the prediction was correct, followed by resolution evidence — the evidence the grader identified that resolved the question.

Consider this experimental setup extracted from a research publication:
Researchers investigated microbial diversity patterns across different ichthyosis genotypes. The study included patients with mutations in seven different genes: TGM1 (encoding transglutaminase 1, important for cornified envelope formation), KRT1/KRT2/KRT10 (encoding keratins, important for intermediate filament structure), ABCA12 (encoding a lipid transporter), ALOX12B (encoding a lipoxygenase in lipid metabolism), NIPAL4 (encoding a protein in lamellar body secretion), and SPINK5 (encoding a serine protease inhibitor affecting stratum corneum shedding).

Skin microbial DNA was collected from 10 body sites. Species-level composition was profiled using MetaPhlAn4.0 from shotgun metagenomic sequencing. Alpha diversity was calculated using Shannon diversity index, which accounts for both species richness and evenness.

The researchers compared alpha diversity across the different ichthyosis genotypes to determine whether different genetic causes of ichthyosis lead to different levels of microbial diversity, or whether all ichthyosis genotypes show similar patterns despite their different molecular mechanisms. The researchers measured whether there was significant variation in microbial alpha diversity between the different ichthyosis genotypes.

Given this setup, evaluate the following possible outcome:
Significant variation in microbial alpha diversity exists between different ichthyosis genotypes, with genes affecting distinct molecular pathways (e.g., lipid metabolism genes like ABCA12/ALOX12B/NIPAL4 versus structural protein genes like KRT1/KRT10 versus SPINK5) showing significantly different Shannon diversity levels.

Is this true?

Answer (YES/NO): NO